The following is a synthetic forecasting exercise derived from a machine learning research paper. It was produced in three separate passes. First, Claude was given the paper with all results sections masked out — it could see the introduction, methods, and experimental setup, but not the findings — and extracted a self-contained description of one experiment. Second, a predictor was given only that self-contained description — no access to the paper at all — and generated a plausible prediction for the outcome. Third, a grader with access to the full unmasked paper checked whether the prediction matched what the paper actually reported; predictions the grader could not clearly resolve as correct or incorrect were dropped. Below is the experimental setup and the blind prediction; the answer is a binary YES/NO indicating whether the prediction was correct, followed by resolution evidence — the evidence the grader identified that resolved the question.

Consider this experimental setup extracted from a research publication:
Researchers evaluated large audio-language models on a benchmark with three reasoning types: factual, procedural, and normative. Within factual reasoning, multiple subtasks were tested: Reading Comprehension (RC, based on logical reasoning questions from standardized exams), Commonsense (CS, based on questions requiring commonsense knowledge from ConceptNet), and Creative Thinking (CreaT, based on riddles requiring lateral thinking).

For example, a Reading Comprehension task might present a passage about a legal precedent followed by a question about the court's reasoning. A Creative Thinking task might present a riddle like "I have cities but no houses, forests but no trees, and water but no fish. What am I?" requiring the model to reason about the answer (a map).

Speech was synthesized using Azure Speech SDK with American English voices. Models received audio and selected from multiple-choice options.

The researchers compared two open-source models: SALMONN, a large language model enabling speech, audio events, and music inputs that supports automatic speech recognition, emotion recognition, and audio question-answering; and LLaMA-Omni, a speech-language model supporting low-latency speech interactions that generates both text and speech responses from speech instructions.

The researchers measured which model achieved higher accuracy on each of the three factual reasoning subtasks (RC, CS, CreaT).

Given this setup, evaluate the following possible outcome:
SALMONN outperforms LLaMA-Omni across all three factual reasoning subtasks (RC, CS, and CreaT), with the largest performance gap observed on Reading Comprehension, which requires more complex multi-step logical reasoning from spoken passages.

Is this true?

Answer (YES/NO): NO